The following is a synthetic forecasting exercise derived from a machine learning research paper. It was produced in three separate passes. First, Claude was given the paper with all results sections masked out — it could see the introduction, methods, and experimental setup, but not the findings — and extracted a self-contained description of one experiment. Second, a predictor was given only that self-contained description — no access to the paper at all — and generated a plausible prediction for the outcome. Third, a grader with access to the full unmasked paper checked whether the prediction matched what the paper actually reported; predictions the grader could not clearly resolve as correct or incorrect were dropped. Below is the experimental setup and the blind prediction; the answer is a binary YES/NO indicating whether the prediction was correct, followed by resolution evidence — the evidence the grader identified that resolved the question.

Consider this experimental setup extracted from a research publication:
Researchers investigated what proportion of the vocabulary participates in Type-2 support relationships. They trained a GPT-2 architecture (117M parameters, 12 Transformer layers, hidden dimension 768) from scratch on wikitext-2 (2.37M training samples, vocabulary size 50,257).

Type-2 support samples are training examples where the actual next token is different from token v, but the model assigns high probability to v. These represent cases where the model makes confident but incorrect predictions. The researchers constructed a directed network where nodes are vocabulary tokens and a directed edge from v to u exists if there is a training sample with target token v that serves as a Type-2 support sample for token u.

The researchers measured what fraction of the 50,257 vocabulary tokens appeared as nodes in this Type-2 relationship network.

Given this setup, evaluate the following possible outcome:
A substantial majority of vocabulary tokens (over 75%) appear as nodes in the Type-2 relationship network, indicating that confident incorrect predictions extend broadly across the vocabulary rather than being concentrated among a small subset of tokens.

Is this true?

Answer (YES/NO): NO